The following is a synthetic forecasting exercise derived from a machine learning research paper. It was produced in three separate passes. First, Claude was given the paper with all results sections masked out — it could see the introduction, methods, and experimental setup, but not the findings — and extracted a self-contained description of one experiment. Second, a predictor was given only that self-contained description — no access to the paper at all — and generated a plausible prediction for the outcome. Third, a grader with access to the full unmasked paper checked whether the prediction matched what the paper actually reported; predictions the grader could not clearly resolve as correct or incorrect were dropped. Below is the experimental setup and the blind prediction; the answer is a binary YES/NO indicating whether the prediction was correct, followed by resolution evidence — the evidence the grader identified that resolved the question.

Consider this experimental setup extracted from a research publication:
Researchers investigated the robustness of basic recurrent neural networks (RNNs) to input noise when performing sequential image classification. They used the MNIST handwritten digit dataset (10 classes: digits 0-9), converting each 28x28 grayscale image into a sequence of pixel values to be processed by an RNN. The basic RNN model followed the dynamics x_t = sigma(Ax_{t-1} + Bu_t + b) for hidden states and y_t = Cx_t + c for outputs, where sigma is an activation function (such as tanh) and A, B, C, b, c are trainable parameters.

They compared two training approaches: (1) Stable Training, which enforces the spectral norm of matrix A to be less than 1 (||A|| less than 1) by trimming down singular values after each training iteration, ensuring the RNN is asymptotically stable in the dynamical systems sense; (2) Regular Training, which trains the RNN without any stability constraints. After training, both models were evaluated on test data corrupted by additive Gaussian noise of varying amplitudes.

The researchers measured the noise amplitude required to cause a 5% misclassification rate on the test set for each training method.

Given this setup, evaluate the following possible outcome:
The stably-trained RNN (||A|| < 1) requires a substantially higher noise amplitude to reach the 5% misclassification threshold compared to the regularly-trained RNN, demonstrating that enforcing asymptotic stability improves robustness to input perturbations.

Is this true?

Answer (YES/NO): NO